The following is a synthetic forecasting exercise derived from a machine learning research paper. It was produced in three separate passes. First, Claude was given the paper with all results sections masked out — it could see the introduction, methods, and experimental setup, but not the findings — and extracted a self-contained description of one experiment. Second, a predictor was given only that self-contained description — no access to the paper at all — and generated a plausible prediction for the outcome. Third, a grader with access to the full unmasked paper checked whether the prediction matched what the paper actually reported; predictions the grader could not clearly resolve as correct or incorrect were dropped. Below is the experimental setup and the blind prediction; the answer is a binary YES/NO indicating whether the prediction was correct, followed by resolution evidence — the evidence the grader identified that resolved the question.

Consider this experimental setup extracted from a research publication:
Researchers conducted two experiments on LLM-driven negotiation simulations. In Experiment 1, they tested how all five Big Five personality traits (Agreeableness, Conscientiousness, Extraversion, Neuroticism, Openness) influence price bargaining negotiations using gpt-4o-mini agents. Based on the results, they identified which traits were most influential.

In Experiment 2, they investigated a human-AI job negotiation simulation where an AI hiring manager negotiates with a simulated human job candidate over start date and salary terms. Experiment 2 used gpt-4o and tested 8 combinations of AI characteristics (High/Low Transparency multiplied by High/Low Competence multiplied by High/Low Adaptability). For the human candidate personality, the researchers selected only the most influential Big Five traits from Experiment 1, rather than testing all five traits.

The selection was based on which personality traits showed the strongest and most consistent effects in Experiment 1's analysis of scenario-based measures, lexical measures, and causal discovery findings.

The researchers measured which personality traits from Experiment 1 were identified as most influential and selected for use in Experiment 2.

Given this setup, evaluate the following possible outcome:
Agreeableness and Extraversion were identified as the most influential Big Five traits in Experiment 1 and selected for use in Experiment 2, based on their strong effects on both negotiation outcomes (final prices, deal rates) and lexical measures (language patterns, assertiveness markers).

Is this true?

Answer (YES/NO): NO